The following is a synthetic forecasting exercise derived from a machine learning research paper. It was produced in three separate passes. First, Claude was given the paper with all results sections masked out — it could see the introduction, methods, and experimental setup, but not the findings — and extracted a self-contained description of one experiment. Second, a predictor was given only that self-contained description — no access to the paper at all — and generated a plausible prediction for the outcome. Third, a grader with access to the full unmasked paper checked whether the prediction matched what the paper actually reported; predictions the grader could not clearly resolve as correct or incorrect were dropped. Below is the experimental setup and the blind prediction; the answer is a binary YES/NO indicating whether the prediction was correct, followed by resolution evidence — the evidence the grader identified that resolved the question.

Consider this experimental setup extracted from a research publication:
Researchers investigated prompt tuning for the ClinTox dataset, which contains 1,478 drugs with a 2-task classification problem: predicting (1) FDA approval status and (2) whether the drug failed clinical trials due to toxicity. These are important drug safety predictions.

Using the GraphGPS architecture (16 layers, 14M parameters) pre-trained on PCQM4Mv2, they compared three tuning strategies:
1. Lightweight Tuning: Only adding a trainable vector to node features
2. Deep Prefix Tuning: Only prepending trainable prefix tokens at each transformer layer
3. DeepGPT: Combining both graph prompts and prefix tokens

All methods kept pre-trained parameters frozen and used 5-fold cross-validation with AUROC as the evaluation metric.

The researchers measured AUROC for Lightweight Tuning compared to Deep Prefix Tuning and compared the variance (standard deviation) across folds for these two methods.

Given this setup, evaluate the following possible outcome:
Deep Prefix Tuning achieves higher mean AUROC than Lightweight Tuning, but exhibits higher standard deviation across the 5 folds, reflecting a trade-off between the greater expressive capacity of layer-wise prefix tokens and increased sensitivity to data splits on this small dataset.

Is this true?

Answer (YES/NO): NO